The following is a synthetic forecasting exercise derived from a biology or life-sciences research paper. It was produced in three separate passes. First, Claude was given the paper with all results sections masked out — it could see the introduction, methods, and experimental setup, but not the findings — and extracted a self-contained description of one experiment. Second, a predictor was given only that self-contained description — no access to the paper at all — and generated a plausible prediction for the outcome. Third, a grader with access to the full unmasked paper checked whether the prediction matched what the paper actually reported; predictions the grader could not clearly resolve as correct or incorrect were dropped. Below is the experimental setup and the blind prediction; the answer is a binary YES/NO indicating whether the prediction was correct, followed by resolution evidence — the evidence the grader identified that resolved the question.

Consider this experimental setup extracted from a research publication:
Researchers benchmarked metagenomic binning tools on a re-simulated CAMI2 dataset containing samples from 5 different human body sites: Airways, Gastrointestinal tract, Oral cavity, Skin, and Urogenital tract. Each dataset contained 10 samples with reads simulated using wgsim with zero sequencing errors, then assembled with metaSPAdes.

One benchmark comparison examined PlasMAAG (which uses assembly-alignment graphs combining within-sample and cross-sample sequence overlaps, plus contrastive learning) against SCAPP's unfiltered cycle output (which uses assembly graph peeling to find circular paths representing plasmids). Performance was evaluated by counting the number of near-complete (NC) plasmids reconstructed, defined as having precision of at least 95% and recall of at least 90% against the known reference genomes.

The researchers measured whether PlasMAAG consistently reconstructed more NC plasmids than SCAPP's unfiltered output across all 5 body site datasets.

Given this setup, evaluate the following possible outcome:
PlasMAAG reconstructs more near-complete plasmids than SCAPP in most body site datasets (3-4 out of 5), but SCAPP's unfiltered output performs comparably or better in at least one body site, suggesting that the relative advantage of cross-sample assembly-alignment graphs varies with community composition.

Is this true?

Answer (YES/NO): YES